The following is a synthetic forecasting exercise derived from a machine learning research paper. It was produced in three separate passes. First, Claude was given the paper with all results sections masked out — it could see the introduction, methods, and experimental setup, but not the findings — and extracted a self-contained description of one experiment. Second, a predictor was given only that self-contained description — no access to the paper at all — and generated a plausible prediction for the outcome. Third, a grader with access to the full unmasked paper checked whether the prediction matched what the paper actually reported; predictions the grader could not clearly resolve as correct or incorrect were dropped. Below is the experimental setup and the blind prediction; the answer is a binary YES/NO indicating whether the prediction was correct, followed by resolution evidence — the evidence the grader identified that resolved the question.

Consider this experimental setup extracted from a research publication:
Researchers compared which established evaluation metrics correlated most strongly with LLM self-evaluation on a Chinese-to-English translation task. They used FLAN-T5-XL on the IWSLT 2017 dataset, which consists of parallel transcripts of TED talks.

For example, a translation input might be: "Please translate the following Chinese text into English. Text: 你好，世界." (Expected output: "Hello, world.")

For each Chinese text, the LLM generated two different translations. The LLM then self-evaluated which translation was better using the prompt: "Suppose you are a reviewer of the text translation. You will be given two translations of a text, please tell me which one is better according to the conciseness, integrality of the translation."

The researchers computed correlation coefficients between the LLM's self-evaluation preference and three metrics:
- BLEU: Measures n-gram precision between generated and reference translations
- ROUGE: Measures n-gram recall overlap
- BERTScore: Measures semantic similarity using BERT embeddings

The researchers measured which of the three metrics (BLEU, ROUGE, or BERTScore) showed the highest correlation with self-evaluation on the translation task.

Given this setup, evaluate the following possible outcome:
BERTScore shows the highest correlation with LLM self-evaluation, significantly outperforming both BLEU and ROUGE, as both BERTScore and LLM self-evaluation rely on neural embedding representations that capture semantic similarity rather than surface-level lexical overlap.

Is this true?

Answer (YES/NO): NO